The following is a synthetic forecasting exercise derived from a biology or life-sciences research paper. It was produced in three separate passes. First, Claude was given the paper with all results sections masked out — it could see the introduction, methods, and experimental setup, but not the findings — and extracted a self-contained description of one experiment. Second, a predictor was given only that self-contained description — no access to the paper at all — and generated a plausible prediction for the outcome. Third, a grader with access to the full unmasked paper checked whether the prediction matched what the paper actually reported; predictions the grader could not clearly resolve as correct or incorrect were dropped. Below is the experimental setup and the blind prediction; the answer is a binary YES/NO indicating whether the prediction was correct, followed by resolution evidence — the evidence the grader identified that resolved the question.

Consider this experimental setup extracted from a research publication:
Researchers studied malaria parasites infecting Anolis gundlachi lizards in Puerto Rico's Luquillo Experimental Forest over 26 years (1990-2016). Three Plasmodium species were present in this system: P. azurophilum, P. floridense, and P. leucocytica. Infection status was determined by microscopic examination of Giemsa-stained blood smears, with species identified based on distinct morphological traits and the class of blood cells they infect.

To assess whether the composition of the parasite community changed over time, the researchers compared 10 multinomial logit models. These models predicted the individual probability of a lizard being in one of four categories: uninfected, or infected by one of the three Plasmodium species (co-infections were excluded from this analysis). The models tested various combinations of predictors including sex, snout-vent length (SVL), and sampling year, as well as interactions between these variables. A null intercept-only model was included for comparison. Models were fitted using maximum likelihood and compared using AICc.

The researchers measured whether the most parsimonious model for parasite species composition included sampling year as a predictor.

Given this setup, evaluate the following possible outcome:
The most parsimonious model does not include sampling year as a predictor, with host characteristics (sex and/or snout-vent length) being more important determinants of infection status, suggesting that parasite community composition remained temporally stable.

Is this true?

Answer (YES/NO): NO